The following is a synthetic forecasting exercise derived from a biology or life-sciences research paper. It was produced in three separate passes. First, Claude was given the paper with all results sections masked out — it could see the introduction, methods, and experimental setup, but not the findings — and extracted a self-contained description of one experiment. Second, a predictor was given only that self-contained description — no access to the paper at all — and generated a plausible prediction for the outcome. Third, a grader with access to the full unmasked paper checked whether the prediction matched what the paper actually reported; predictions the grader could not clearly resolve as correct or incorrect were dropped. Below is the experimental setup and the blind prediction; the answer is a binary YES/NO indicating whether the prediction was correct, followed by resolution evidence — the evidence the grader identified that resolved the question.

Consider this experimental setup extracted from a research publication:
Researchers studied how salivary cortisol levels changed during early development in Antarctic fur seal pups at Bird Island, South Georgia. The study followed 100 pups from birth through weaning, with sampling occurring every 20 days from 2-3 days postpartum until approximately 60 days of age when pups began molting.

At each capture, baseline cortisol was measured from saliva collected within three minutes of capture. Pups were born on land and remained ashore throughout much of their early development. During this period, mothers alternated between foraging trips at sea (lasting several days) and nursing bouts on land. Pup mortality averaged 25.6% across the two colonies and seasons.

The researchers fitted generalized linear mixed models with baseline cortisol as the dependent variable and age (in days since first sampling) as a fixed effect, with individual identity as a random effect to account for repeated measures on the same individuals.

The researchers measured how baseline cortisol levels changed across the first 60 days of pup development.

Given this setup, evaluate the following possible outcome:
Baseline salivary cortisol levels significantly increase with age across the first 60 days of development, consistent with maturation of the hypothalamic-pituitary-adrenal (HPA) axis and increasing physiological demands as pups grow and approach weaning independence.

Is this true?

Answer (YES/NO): NO